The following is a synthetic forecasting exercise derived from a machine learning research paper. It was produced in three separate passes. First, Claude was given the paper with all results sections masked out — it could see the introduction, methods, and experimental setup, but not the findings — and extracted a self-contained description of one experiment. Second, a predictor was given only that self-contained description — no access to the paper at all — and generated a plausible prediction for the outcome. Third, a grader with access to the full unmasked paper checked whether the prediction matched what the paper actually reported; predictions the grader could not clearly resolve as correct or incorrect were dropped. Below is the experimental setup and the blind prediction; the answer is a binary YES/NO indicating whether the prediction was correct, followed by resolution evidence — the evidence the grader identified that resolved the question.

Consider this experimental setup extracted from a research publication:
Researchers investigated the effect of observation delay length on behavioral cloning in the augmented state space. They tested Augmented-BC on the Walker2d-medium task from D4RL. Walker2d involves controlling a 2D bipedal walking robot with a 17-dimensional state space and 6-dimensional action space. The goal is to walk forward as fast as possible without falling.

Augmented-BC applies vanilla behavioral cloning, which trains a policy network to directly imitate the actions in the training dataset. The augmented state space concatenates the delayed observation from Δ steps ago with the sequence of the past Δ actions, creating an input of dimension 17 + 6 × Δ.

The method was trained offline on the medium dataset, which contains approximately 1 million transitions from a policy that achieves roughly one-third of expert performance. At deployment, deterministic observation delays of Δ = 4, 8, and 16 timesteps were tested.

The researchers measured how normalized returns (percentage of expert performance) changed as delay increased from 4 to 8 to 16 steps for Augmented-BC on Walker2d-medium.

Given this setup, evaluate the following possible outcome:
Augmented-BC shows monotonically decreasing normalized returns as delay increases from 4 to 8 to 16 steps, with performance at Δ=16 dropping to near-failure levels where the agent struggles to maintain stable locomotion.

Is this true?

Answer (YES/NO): YES